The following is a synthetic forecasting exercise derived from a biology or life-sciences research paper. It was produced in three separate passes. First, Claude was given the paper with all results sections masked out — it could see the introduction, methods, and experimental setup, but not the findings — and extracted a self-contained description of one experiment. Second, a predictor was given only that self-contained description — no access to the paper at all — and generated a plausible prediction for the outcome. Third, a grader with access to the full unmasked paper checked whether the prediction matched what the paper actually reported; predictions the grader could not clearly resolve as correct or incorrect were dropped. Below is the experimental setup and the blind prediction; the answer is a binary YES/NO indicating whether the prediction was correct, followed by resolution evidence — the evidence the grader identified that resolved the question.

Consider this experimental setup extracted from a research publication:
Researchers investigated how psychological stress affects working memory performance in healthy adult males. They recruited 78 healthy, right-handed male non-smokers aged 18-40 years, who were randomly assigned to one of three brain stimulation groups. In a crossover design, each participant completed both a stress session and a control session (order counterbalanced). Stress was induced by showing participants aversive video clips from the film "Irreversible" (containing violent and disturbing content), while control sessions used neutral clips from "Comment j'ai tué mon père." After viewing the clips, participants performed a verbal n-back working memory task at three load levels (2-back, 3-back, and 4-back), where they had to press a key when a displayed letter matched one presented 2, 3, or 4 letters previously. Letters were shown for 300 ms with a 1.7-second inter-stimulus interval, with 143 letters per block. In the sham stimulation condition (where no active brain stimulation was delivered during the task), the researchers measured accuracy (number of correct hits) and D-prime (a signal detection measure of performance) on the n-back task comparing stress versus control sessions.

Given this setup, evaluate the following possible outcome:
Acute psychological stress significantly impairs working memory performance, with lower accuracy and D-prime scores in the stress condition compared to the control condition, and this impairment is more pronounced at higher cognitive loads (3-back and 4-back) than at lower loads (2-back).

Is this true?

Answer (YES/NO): NO